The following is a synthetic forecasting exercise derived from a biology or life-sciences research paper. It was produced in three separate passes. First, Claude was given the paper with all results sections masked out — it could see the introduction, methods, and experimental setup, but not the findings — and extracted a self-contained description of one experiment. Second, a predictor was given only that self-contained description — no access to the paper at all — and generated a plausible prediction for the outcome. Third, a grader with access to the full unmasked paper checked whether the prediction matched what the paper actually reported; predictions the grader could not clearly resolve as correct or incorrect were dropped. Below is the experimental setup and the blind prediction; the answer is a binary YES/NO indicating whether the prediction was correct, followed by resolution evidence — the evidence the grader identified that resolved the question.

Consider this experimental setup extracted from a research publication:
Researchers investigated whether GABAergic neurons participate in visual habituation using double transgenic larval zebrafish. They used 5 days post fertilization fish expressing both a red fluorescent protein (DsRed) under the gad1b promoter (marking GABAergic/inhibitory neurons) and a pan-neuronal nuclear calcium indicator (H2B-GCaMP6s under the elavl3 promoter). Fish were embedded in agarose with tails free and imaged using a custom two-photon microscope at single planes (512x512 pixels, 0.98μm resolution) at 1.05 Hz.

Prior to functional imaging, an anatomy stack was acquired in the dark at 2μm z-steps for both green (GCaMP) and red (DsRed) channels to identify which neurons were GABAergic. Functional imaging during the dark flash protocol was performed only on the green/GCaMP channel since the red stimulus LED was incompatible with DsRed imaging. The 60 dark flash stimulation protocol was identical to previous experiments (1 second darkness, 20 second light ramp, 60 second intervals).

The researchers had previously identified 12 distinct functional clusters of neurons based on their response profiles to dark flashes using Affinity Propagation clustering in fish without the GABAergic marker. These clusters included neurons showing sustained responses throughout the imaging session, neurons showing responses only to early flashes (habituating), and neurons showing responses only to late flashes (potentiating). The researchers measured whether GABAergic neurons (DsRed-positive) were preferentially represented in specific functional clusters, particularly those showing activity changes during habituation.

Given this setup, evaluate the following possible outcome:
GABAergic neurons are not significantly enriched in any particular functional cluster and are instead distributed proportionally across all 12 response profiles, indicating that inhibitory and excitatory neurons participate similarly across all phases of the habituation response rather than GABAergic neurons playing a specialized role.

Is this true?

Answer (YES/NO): NO